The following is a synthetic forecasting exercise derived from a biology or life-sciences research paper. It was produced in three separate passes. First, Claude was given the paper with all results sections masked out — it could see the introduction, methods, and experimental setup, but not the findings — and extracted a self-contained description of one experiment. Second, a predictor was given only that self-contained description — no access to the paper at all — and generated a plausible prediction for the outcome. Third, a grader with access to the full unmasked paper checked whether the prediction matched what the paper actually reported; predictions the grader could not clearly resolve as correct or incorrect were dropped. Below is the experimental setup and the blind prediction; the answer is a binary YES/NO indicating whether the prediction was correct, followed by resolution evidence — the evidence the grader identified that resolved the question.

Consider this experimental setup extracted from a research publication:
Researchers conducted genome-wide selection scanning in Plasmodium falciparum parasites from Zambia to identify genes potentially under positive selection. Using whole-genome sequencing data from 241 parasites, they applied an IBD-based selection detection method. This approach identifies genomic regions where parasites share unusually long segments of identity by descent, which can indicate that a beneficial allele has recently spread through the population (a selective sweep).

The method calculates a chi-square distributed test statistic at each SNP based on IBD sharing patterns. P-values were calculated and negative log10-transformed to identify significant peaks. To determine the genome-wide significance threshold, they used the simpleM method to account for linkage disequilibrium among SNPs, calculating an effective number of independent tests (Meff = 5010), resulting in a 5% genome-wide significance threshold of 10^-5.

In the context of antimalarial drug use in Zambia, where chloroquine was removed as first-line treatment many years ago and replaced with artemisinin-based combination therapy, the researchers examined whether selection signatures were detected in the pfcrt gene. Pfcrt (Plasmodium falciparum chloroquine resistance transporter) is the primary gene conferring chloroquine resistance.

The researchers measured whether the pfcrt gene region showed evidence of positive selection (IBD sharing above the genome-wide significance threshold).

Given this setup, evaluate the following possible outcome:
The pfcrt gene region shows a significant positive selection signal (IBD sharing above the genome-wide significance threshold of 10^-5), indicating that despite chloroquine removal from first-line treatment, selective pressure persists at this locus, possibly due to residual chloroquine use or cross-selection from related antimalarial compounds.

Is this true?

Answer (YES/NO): NO